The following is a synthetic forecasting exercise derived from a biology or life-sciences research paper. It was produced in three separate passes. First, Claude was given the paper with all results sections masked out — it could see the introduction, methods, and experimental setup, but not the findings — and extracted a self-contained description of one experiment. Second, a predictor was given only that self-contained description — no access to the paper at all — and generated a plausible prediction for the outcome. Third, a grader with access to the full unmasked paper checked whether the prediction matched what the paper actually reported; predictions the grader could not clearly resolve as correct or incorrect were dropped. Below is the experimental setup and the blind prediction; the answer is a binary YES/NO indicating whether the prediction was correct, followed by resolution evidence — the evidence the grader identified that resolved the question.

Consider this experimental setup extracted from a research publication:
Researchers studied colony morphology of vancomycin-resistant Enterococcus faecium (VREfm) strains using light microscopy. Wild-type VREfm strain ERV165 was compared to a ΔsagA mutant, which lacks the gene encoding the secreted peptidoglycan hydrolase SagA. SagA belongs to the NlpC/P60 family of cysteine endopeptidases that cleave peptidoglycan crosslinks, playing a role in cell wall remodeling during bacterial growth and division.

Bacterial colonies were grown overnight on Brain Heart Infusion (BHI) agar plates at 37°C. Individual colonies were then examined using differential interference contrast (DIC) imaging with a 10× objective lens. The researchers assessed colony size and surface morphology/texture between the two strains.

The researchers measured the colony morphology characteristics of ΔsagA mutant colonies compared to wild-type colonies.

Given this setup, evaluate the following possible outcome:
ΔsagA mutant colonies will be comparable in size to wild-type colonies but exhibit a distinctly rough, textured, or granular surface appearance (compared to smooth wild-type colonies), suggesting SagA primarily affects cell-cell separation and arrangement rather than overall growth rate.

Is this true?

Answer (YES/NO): NO